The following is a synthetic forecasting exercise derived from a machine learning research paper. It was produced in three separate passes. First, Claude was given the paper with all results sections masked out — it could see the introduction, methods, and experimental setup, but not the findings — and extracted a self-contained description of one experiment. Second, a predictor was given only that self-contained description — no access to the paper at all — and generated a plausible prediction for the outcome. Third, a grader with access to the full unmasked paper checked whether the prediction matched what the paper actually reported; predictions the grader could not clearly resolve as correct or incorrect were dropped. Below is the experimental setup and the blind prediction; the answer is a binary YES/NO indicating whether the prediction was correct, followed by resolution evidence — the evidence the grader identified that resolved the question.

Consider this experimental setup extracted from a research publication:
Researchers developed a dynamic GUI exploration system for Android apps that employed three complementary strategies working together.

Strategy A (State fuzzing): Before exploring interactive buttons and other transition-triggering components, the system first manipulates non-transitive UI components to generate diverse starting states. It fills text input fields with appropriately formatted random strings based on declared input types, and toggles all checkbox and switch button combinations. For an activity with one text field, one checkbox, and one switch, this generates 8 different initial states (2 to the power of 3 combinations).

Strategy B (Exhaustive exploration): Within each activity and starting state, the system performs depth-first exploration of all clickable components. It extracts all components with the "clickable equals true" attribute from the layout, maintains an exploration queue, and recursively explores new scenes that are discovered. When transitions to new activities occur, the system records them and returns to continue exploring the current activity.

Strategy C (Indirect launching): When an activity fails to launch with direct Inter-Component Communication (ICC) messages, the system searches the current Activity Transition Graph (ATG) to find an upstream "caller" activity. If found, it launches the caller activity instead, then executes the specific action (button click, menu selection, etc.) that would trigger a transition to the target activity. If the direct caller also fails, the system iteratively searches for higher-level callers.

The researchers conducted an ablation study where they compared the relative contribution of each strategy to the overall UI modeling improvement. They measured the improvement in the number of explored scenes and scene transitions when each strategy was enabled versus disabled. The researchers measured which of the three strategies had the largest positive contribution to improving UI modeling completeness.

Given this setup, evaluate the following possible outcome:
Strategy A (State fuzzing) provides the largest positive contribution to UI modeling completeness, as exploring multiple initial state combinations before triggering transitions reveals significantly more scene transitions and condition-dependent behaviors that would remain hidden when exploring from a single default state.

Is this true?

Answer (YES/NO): NO